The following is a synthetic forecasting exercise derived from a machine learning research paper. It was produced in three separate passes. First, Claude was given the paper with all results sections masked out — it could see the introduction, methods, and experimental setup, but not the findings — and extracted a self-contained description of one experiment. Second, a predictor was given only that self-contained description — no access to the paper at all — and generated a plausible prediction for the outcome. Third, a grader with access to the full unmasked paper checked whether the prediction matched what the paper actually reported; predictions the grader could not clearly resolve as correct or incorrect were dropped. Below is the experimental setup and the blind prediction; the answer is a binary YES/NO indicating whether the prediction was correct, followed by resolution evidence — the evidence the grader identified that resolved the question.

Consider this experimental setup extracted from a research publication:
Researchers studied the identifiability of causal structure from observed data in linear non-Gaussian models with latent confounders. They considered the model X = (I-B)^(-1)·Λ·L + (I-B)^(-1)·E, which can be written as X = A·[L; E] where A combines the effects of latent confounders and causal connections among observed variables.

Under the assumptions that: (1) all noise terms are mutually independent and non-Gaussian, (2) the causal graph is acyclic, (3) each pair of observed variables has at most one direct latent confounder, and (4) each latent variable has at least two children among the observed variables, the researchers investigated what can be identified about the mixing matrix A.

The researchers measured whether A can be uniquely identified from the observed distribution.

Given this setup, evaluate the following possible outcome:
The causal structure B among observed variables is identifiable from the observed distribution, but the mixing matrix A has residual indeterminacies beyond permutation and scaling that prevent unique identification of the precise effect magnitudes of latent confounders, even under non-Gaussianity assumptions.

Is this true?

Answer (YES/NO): NO